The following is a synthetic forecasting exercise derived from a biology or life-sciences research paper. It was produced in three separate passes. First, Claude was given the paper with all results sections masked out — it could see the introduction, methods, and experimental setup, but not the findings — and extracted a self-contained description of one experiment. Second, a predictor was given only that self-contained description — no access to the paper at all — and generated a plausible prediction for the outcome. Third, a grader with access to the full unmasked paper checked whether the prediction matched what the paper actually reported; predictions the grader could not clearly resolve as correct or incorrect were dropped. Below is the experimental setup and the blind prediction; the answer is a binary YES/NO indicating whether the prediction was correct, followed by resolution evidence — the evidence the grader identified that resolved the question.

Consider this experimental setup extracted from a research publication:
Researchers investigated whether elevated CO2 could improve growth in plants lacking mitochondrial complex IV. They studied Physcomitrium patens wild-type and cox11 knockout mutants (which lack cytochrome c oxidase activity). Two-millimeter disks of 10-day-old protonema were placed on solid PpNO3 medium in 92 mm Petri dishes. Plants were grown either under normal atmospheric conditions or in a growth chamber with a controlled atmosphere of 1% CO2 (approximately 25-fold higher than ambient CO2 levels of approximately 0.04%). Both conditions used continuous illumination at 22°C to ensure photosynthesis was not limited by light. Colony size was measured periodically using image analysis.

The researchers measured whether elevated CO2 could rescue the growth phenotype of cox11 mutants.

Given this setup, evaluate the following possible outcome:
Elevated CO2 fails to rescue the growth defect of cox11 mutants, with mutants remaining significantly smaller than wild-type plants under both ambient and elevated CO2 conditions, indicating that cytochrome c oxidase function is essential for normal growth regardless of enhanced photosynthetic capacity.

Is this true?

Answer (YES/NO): YES